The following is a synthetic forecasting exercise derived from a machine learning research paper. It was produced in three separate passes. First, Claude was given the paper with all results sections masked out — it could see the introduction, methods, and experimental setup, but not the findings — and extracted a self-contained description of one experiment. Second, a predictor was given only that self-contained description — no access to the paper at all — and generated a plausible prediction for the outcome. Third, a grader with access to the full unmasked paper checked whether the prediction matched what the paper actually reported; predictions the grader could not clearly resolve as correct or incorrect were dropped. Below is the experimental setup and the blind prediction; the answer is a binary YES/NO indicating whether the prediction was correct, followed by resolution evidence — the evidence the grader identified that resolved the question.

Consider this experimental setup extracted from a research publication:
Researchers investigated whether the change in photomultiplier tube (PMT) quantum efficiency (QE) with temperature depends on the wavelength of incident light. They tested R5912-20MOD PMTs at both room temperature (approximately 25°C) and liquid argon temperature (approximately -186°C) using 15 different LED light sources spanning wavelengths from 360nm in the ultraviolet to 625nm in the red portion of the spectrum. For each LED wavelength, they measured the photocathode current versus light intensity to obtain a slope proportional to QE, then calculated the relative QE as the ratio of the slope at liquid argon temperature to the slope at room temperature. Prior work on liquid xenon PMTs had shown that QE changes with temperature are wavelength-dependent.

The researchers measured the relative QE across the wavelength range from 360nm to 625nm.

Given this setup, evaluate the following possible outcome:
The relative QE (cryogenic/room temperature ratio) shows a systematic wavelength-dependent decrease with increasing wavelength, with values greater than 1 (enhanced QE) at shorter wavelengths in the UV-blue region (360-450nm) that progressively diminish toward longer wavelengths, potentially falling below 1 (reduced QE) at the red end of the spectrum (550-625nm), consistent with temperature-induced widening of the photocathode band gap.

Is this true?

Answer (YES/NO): YES